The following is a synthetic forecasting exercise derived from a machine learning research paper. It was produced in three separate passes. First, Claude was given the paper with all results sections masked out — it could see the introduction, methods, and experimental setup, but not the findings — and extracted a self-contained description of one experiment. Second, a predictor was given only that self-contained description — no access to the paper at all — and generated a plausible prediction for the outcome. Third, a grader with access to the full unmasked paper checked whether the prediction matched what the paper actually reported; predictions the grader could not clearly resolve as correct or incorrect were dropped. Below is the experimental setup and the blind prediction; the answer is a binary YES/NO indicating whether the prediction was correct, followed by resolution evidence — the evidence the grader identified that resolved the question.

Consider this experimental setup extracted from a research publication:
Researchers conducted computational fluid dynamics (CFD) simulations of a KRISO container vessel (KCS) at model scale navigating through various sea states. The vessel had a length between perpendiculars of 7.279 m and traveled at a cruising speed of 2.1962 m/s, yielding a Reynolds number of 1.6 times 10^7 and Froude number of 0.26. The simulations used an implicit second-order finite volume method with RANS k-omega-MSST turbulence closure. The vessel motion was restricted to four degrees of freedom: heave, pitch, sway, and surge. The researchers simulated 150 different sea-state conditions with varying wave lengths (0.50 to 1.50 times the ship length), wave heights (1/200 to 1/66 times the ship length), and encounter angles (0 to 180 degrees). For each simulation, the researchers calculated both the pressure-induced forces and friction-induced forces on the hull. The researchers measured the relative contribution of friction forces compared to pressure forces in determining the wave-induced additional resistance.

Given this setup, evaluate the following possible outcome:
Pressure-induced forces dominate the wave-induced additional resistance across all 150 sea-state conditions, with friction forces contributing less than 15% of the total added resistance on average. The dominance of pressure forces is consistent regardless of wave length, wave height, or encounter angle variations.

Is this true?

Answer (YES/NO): YES